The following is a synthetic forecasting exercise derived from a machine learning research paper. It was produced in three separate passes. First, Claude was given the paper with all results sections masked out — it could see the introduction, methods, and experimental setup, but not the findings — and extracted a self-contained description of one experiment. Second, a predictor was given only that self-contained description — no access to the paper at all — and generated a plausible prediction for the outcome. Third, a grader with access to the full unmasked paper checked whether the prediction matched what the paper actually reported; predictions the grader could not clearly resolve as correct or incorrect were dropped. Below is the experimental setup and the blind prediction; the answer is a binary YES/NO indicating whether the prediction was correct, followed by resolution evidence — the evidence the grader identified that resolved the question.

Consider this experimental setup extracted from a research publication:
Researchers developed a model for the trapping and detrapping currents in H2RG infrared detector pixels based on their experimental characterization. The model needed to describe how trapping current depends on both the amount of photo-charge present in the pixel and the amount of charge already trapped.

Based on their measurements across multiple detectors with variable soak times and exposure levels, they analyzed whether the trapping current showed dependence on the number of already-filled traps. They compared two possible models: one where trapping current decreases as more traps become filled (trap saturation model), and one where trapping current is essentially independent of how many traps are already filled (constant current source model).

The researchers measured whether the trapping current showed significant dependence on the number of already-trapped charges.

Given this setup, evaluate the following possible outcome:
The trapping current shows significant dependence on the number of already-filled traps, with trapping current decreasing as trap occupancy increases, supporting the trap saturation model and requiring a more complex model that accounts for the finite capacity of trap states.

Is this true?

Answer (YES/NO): NO